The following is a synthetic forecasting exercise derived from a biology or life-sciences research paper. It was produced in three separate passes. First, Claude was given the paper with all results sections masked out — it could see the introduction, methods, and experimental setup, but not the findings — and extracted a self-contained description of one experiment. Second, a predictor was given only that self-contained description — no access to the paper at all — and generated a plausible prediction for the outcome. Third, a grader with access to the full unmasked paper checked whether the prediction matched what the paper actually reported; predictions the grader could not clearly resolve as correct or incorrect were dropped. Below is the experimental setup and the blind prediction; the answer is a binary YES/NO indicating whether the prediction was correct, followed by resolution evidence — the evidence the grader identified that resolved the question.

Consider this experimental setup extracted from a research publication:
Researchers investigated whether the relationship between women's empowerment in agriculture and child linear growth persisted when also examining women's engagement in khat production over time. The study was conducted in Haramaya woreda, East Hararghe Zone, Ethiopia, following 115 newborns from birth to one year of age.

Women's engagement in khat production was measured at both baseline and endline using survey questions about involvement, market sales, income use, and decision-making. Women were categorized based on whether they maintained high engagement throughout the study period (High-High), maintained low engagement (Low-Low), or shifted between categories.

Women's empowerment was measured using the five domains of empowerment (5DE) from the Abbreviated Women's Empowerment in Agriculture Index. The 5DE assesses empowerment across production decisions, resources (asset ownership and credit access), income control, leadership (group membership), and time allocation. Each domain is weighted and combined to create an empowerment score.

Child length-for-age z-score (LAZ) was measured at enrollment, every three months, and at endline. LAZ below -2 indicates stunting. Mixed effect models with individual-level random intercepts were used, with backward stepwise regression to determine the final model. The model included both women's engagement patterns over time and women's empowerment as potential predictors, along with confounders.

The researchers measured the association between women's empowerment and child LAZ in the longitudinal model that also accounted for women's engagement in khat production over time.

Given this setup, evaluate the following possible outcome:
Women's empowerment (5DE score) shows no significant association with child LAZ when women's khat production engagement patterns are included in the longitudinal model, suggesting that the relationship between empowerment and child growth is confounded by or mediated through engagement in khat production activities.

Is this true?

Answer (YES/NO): NO